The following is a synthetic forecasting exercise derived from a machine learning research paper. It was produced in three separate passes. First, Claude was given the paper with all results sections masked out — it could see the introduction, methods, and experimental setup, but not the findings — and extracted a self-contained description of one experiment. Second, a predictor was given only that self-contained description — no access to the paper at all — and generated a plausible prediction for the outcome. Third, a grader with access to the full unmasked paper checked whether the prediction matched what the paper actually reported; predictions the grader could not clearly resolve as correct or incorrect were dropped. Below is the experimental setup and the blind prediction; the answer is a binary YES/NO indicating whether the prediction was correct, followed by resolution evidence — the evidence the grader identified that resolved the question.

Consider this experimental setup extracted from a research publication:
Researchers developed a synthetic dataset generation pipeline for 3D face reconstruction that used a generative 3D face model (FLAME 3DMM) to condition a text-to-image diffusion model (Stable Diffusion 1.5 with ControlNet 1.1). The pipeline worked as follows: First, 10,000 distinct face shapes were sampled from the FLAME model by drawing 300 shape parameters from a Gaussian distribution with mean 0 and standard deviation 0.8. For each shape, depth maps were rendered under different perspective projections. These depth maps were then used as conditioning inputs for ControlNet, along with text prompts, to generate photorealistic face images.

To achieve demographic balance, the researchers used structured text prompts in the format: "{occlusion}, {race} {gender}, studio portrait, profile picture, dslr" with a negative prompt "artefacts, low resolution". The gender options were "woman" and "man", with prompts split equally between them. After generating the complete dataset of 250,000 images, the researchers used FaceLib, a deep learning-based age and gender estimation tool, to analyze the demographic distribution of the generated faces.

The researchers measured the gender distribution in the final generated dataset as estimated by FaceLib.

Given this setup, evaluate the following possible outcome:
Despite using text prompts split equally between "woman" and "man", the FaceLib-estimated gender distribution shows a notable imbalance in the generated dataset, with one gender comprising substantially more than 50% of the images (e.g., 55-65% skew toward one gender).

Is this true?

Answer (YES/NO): NO